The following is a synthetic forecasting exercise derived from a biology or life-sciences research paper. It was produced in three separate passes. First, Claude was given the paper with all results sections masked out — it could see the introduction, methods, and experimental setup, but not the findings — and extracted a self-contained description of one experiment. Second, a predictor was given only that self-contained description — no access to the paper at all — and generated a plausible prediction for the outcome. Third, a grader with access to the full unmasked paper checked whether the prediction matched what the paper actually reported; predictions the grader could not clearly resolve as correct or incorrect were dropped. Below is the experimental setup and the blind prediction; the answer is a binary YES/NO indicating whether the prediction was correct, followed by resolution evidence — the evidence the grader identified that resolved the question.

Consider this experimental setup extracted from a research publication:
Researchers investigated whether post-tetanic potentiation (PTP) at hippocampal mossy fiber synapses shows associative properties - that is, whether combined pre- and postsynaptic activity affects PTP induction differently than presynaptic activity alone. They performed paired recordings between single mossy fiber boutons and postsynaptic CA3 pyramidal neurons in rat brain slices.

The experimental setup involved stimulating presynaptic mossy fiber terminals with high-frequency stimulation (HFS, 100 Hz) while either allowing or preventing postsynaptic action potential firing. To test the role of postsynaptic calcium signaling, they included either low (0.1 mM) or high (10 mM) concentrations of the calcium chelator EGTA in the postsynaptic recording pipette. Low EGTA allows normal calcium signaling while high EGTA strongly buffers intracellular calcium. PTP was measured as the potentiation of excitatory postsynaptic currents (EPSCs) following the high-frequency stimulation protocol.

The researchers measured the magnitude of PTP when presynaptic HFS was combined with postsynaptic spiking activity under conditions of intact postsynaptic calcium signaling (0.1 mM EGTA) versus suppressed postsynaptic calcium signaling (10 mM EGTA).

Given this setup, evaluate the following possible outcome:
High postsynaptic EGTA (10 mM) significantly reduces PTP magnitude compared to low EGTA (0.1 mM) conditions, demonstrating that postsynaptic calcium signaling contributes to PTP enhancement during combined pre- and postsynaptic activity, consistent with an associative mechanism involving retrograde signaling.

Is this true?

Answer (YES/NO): NO